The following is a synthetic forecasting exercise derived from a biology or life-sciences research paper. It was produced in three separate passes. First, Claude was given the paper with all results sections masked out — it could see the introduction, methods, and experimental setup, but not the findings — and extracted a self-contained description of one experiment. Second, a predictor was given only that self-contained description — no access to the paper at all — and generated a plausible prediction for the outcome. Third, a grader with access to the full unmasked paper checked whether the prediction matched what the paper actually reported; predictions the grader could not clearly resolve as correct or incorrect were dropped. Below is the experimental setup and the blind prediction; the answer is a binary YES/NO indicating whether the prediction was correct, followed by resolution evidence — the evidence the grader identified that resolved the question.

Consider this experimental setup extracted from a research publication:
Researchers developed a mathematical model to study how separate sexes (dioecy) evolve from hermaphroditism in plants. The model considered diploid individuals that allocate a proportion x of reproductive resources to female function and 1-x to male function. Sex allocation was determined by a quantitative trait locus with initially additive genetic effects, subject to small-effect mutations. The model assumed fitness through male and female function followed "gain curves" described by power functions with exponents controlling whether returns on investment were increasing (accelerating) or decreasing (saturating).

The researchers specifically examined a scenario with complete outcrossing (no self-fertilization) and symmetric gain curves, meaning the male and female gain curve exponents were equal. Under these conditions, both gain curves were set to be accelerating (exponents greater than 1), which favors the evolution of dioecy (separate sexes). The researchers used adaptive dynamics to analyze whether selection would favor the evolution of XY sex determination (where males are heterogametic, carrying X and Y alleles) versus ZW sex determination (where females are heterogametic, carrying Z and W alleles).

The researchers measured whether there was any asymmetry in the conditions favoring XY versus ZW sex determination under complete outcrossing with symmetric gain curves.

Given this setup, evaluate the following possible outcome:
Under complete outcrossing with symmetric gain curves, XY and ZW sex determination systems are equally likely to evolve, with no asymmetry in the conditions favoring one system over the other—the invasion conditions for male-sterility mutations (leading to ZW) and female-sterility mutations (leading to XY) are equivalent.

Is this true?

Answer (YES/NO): YES